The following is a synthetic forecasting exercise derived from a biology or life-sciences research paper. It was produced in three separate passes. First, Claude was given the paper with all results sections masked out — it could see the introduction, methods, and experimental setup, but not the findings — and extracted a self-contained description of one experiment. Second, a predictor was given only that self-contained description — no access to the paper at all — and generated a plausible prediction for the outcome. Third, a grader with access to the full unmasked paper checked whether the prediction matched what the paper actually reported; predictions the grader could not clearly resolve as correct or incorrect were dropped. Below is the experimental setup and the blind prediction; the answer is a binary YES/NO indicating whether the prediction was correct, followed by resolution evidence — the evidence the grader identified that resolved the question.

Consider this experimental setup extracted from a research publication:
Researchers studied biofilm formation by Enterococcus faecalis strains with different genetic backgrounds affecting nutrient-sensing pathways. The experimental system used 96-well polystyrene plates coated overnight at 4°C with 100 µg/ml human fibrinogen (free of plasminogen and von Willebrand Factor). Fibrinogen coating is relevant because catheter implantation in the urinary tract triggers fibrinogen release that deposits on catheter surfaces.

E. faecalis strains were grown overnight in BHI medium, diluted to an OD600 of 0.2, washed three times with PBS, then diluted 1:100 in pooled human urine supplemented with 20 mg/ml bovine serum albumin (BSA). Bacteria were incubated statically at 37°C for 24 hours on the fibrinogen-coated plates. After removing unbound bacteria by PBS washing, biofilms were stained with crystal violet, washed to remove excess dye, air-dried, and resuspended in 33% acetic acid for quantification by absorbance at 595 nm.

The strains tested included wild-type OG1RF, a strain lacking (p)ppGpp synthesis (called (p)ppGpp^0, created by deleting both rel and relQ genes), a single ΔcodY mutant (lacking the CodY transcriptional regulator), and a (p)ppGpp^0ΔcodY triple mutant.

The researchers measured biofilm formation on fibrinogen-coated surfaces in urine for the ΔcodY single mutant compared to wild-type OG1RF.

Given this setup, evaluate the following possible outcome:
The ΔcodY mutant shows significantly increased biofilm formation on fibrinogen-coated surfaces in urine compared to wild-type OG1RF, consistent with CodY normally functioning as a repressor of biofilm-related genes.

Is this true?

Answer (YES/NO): NO